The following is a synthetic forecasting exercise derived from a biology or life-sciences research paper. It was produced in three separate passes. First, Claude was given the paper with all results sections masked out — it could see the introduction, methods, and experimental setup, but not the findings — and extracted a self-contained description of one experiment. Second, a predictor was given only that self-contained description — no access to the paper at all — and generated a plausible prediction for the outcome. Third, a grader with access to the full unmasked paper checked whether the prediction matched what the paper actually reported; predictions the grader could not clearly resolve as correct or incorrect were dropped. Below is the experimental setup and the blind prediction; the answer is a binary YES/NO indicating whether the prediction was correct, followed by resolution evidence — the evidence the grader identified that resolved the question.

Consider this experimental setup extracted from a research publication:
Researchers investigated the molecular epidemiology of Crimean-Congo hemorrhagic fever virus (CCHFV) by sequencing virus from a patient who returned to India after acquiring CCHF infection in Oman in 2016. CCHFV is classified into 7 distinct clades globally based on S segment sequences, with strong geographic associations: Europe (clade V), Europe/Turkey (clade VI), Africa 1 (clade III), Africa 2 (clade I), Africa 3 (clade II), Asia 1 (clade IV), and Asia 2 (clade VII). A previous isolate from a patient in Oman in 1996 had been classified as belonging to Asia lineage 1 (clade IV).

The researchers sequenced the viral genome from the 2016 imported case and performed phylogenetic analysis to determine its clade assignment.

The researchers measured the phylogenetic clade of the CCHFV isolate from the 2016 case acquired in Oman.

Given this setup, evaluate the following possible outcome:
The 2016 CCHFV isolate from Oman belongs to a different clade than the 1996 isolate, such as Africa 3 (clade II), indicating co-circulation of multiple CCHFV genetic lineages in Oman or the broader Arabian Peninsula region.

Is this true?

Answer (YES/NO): NO